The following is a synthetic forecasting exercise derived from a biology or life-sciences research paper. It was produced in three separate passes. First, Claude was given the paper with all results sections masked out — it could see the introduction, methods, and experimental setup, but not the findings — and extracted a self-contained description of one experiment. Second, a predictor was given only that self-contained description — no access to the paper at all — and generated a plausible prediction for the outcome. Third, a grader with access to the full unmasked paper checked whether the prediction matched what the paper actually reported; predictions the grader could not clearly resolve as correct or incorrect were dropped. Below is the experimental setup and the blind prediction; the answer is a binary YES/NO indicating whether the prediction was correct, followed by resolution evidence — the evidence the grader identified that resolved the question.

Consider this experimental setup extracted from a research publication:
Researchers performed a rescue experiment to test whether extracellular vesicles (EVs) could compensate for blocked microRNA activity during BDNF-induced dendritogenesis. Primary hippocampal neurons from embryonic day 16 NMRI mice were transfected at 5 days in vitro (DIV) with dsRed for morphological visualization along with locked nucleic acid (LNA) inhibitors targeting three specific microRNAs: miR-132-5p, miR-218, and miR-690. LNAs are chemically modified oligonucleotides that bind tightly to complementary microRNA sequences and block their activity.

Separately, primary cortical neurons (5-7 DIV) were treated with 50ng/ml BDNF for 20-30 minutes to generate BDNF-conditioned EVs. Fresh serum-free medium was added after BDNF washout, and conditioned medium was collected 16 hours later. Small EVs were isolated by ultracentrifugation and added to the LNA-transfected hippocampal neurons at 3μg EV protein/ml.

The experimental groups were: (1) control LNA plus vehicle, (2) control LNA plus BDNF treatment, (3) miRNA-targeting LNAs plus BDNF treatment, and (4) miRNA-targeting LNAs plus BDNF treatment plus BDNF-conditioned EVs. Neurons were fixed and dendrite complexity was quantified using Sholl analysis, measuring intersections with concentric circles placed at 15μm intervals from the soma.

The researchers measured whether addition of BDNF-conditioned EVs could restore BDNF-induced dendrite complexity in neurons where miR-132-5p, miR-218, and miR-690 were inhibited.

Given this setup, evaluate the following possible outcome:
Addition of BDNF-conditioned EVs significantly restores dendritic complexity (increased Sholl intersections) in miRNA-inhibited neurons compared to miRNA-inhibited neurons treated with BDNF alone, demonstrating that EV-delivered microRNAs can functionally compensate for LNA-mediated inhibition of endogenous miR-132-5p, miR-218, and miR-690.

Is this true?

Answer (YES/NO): YES